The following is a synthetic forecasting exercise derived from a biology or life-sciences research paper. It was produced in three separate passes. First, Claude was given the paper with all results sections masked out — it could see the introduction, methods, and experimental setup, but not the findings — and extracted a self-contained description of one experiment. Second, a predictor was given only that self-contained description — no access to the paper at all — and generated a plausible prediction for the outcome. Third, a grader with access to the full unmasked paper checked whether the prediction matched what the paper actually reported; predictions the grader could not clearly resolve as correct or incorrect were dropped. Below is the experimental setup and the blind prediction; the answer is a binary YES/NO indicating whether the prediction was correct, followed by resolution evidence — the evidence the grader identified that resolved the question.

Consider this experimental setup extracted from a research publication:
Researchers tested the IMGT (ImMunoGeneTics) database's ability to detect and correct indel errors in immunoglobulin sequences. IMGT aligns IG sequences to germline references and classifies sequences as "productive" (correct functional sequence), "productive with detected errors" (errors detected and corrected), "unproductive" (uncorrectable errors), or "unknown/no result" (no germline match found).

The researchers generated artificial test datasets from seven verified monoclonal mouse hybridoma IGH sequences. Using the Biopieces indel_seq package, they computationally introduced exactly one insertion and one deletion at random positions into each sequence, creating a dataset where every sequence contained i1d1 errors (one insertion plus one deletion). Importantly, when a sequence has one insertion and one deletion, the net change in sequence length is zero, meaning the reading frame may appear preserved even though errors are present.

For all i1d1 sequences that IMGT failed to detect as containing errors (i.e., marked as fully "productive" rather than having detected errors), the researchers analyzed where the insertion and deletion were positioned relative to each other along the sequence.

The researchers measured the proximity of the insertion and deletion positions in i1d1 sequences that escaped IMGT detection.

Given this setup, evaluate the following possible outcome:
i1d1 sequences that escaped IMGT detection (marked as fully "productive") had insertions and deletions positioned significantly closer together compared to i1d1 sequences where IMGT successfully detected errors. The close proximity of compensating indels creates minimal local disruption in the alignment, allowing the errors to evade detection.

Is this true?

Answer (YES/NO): YES